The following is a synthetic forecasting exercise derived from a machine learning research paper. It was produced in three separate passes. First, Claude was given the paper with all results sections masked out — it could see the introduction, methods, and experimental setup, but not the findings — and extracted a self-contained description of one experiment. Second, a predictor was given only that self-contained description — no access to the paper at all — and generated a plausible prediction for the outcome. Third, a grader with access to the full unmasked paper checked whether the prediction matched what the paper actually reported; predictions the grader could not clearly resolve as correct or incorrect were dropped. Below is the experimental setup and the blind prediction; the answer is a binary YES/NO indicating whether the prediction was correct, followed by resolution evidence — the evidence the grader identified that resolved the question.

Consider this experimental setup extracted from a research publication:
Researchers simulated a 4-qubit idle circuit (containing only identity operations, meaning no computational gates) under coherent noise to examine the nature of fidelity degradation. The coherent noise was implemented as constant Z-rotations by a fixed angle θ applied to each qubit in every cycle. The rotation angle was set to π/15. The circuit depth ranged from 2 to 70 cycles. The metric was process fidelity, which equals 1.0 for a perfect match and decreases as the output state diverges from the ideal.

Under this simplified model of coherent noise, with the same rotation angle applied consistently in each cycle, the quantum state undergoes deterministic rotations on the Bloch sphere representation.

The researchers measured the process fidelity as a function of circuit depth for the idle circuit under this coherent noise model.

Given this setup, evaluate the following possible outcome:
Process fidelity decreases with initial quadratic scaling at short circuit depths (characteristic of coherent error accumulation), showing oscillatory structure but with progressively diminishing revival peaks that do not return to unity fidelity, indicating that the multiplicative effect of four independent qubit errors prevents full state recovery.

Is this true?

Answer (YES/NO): NO